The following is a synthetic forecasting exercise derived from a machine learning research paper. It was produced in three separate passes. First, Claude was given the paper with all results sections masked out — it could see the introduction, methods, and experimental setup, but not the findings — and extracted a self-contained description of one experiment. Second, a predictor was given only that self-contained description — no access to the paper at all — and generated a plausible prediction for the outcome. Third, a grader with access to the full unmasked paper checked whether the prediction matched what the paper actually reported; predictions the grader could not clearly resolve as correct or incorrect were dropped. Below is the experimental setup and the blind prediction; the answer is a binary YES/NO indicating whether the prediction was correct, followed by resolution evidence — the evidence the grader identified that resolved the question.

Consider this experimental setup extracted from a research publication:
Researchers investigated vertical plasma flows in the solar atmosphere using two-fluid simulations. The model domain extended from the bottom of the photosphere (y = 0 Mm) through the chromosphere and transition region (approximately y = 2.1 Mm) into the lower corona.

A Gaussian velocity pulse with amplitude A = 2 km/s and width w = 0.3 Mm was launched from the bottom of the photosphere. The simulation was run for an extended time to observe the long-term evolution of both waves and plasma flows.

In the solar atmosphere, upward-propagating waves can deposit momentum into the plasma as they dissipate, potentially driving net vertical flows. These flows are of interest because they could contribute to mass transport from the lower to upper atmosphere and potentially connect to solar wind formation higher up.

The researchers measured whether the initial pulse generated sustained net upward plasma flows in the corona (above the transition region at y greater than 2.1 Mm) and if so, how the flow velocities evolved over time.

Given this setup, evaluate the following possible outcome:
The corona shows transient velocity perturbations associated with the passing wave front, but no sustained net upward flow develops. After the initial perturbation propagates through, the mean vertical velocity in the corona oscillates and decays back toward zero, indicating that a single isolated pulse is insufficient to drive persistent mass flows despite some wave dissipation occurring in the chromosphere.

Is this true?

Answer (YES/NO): NO